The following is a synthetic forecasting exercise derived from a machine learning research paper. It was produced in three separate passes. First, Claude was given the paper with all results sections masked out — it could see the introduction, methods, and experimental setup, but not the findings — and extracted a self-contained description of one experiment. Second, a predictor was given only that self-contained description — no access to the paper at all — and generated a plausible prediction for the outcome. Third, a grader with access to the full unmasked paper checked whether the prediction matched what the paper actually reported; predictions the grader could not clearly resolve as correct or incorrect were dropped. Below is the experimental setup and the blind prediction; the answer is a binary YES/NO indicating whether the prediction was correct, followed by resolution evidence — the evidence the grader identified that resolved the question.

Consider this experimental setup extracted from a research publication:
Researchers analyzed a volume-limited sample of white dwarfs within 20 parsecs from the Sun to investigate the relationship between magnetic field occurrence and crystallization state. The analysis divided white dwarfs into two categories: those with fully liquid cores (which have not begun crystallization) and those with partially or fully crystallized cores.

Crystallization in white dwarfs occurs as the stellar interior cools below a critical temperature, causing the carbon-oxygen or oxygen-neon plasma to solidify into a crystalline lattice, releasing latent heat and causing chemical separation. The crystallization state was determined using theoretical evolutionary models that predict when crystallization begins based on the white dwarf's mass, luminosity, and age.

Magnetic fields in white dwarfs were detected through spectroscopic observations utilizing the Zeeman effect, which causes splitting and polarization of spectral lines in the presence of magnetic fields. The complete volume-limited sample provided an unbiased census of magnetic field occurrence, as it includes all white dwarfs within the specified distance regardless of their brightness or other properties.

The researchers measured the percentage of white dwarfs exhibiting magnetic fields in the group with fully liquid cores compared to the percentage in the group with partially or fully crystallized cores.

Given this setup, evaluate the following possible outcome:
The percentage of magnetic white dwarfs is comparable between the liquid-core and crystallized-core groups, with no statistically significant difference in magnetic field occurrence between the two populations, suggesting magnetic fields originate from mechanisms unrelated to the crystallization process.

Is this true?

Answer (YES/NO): NO